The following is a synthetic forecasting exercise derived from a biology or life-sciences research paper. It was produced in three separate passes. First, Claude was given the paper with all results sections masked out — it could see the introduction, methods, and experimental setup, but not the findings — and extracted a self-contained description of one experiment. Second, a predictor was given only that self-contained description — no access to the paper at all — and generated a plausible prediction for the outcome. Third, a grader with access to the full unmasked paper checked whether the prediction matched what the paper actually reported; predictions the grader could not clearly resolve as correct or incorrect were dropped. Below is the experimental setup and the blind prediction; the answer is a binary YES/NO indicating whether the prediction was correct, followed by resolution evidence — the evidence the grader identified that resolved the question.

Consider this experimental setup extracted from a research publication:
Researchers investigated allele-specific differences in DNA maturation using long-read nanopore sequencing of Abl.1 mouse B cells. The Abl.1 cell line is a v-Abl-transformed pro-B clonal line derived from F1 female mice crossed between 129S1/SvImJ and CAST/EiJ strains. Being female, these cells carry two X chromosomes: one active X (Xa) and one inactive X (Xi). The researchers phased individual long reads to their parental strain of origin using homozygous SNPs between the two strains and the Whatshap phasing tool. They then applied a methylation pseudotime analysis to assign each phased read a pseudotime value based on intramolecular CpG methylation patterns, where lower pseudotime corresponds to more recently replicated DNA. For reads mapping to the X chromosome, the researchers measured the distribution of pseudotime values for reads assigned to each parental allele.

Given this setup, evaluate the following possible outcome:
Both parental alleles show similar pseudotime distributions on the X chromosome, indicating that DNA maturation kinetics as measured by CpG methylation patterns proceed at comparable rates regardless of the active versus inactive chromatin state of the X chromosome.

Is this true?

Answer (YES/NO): NO